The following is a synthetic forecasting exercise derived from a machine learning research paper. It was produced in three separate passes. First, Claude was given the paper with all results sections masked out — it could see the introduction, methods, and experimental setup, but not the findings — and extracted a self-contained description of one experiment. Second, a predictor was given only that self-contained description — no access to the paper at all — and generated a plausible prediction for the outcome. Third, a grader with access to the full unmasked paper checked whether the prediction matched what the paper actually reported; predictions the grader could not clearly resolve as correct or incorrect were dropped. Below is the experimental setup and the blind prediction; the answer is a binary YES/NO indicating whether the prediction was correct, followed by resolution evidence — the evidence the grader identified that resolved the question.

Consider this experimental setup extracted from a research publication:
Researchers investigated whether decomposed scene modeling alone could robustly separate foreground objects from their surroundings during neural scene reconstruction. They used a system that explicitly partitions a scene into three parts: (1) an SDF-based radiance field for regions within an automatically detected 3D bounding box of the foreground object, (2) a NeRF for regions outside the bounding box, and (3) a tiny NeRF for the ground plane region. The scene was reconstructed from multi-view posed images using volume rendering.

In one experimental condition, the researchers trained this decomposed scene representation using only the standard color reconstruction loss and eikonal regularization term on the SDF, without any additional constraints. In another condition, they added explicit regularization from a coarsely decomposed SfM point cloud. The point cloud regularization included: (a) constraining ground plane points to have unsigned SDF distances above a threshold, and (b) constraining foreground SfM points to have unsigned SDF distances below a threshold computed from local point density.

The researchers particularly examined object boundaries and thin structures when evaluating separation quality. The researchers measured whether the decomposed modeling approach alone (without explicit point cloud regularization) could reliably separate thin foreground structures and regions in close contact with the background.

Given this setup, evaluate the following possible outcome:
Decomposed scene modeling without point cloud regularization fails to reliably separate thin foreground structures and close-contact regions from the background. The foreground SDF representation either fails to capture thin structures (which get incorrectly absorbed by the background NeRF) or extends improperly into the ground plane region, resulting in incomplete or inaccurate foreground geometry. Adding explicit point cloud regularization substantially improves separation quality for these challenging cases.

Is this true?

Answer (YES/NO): YES